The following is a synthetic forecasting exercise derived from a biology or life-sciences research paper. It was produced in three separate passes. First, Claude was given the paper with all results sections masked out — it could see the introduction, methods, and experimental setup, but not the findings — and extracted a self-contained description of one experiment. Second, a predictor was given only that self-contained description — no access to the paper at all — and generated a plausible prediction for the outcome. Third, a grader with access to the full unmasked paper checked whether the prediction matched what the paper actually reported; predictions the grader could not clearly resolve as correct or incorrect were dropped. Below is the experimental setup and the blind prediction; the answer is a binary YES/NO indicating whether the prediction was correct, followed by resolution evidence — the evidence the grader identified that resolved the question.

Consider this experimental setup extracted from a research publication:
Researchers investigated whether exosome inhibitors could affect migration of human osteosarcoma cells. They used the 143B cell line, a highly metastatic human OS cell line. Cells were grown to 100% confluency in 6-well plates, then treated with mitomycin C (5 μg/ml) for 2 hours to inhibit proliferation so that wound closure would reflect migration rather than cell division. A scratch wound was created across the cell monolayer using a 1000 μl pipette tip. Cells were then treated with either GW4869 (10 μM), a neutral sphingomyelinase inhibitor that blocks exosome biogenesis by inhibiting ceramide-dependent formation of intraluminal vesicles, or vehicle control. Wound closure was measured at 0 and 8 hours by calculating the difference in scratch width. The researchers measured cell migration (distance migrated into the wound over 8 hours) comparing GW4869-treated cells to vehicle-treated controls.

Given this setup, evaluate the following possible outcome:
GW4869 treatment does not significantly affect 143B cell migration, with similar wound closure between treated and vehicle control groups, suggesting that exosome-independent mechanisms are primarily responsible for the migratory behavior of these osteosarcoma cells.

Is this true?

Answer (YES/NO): NO